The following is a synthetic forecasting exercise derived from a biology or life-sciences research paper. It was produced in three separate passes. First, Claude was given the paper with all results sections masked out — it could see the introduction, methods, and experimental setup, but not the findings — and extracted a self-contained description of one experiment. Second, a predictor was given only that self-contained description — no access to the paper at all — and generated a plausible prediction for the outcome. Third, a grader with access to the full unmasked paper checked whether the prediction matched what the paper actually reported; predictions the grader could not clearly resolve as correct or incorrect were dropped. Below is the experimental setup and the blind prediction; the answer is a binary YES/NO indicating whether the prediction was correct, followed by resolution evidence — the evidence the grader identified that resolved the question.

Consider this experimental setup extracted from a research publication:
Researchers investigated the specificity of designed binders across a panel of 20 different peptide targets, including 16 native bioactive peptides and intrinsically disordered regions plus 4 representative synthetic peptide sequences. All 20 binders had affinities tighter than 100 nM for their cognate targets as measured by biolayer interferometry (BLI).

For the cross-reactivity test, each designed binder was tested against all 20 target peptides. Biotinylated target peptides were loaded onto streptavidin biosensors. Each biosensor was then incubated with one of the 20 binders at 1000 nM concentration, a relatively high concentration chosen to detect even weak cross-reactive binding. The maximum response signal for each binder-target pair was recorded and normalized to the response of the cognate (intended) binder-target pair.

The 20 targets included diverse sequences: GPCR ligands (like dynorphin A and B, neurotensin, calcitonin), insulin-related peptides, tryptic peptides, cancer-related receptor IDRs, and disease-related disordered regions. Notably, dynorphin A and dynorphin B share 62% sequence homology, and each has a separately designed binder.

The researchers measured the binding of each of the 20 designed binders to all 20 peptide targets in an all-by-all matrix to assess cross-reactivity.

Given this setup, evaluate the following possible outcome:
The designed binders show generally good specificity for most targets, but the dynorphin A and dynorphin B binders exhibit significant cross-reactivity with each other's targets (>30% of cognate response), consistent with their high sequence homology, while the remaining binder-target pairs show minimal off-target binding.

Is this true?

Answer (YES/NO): NO